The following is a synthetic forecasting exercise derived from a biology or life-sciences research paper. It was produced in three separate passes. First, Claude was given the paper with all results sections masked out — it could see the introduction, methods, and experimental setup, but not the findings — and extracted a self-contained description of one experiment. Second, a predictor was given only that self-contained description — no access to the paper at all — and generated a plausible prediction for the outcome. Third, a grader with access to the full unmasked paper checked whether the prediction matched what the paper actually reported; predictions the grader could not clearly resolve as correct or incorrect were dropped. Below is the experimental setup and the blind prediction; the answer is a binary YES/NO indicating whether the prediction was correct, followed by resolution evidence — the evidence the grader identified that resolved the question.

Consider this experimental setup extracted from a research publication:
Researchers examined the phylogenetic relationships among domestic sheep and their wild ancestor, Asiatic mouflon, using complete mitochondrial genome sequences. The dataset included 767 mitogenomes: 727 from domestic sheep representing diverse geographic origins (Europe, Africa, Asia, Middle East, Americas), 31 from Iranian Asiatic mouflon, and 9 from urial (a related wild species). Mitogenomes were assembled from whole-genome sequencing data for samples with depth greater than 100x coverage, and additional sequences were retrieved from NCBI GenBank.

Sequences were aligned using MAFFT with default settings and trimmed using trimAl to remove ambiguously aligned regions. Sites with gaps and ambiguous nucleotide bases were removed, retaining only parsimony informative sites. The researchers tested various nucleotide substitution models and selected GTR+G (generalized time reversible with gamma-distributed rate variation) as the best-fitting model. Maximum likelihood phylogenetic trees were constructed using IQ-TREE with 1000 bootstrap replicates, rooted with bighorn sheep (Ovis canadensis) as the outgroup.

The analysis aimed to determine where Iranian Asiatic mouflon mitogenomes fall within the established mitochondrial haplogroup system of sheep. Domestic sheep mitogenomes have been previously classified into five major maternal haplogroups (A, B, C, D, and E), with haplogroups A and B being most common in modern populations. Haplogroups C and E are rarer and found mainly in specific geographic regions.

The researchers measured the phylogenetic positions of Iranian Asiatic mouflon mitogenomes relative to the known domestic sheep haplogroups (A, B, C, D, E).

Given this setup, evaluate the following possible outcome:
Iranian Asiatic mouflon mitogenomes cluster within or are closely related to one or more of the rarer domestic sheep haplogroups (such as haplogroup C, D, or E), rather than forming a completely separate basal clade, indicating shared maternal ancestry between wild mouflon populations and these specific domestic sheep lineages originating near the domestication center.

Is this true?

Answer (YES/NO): YES